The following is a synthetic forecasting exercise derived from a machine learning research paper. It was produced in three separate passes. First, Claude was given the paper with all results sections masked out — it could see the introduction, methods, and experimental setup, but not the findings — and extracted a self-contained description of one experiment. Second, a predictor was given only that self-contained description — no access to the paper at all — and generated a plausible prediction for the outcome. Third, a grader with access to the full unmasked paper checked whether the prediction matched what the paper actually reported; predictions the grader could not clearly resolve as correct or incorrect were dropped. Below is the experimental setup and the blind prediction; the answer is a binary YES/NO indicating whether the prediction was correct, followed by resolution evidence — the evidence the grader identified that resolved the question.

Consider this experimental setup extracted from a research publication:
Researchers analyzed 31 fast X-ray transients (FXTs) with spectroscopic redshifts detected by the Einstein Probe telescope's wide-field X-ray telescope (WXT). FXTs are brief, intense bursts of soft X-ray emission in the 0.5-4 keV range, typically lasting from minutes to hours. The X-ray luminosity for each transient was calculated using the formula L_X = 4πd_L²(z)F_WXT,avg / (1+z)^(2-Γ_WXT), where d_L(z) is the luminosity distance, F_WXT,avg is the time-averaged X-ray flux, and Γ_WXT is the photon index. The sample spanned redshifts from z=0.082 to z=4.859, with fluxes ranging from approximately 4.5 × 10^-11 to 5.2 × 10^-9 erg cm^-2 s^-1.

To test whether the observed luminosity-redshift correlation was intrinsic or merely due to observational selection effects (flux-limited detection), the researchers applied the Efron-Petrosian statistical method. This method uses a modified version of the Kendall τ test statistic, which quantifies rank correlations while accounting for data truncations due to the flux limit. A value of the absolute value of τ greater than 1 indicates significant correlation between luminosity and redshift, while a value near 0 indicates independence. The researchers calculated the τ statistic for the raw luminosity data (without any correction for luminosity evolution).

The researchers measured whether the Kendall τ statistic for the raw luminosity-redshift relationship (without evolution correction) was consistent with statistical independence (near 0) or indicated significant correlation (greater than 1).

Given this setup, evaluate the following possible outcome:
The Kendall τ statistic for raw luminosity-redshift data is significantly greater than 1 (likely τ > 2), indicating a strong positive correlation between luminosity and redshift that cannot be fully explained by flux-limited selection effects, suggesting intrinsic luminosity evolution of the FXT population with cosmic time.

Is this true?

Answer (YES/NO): YES